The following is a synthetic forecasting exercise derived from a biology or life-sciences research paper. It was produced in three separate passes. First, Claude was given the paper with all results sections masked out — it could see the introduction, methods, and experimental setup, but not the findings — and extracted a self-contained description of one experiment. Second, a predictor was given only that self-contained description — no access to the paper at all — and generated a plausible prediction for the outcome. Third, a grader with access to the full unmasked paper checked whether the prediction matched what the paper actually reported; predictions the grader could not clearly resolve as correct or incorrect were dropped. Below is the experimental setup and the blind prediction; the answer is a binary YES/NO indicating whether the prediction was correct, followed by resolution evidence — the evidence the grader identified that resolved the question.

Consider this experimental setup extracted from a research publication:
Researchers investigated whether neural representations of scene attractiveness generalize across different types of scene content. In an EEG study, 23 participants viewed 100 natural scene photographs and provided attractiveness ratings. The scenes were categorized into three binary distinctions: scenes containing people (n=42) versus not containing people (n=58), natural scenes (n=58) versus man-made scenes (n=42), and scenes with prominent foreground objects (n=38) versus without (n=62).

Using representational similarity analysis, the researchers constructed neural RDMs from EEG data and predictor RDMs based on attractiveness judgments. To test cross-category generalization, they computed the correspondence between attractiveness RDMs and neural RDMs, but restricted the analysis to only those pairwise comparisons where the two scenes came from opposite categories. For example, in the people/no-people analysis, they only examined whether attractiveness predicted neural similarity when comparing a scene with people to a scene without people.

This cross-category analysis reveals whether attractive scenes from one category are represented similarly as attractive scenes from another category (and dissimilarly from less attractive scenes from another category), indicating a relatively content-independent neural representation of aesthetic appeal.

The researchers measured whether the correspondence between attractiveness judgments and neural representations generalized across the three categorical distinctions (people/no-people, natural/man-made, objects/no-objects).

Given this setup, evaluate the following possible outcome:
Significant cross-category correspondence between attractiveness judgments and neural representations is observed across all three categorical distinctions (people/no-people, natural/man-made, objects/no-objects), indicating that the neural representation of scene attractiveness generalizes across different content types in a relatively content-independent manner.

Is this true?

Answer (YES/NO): YES